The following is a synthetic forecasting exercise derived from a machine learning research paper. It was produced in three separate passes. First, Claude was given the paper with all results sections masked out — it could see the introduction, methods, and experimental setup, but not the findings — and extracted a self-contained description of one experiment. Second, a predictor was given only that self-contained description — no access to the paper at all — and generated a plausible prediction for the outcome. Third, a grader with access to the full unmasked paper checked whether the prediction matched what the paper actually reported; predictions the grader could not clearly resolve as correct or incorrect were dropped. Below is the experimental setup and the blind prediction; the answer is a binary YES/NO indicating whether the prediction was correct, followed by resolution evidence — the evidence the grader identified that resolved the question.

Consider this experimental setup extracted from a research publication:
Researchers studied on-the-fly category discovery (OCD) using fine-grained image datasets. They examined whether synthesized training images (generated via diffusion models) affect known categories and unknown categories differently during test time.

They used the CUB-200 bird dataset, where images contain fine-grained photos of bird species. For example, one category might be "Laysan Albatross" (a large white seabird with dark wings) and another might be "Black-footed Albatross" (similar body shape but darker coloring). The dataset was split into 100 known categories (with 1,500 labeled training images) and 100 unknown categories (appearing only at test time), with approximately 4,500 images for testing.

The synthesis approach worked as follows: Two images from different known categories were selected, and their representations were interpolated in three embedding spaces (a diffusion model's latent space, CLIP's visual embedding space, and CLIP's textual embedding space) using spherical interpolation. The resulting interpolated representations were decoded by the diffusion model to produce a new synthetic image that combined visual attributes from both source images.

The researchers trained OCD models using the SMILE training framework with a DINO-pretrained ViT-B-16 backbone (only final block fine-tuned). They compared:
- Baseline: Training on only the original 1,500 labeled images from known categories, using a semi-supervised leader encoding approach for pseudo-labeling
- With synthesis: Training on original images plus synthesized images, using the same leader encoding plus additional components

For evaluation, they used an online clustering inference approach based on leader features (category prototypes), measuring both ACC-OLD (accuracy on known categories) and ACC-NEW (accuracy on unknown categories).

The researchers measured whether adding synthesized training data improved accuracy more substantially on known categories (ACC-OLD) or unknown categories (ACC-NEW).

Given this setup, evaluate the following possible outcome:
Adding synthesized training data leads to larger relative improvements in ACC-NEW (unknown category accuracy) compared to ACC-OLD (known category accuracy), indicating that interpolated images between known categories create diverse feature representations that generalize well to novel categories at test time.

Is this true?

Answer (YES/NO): NO